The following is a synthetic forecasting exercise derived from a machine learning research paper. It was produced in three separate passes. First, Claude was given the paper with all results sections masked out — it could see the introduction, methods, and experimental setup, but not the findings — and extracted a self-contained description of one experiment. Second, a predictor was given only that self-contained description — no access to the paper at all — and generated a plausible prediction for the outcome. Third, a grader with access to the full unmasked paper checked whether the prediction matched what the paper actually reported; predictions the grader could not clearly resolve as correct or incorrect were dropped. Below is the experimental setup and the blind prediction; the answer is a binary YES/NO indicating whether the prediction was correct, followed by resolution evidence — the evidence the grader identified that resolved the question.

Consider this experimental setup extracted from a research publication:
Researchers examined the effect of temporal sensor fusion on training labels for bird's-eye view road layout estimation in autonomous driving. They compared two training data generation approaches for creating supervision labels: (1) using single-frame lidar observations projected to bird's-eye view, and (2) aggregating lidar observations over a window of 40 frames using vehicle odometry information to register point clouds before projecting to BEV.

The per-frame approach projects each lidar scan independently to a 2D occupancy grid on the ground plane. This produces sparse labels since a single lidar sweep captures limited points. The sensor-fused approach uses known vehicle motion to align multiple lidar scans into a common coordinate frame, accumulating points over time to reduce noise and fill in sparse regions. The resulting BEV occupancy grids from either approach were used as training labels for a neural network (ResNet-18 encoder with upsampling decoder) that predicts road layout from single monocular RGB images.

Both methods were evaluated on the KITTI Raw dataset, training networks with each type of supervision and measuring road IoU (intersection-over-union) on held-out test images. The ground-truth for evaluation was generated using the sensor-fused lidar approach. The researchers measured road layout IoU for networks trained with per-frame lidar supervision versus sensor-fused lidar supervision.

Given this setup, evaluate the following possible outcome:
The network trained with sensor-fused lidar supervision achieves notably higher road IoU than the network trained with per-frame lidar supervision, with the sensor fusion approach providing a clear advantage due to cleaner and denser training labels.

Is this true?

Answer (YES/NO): YES